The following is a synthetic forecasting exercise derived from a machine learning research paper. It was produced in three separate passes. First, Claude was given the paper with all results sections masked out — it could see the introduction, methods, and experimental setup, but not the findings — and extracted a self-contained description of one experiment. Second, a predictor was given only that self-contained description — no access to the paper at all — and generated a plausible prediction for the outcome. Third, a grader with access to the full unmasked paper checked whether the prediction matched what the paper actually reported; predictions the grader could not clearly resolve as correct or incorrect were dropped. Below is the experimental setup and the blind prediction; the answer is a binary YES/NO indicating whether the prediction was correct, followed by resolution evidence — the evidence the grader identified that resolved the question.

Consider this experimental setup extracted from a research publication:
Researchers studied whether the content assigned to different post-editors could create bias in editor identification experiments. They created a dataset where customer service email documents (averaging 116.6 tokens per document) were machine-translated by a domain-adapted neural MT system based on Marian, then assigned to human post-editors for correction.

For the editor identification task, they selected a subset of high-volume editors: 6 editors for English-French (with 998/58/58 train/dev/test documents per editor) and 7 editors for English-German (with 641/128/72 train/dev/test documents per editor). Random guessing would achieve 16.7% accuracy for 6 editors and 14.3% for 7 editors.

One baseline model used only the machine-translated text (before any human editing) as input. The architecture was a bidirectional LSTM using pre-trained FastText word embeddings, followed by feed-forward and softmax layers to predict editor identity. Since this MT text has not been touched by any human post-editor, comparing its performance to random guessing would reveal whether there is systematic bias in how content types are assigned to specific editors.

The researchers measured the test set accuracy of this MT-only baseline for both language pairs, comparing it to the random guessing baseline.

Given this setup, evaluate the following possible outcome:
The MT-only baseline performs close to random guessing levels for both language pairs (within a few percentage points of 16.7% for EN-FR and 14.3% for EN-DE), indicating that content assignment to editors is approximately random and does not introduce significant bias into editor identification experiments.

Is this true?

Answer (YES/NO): YES